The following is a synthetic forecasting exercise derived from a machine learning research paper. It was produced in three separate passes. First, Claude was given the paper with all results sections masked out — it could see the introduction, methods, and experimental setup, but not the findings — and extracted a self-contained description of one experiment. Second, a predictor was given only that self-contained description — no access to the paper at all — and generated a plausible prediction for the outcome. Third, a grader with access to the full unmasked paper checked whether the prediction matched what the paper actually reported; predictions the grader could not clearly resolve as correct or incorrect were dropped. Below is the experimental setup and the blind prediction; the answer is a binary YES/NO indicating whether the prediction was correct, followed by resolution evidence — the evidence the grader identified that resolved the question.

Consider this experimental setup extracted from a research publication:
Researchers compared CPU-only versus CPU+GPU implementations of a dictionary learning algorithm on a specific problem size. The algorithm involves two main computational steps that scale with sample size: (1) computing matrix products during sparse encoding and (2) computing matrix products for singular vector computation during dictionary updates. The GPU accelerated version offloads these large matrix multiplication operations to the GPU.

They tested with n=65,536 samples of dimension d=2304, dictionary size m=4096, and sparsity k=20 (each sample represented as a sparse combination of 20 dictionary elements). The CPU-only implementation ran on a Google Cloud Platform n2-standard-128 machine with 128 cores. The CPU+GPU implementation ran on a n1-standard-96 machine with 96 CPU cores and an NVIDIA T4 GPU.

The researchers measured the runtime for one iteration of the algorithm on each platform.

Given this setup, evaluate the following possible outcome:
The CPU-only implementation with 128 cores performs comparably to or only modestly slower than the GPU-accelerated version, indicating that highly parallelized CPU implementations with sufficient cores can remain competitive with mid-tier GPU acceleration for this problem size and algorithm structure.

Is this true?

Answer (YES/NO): NO